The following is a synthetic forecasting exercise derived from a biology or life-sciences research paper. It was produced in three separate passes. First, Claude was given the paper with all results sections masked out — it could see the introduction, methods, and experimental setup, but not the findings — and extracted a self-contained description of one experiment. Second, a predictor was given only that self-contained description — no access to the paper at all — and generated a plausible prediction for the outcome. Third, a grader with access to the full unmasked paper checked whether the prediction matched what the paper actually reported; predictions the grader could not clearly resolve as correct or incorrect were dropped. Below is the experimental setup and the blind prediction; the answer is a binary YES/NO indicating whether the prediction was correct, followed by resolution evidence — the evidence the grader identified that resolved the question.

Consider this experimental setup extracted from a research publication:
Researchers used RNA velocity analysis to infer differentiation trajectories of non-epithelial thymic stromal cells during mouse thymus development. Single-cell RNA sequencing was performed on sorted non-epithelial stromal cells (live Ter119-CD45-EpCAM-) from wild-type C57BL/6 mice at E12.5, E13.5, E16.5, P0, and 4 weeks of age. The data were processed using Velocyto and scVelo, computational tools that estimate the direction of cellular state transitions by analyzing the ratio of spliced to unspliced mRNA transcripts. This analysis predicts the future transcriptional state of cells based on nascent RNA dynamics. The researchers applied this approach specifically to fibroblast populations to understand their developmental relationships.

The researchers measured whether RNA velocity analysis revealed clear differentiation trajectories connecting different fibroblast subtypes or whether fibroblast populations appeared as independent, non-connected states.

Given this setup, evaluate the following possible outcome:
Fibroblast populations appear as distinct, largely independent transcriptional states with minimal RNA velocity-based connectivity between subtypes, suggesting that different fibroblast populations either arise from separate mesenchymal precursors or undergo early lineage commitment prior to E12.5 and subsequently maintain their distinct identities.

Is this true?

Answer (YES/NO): NO